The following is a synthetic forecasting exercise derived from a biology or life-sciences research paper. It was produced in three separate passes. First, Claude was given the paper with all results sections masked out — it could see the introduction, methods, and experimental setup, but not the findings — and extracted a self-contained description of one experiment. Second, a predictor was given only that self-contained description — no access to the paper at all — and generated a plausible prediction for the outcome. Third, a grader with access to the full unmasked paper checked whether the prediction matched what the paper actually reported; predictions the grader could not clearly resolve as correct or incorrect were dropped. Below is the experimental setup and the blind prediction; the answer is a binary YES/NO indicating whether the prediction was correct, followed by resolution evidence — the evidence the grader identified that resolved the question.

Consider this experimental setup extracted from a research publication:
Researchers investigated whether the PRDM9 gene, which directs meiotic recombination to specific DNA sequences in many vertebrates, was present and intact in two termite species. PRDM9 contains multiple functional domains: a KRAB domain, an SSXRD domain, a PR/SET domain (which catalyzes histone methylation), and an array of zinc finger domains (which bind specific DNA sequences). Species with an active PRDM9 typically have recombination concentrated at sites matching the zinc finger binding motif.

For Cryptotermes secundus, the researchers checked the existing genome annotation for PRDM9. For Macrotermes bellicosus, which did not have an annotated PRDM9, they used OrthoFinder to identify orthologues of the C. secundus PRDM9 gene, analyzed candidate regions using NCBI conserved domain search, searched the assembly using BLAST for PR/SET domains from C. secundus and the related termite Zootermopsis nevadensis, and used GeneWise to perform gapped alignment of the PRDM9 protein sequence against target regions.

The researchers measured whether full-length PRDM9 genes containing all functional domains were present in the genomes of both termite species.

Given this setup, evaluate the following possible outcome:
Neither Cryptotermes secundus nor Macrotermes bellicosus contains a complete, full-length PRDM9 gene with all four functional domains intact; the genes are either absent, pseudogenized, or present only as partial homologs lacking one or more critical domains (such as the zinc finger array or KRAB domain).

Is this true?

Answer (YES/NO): NO